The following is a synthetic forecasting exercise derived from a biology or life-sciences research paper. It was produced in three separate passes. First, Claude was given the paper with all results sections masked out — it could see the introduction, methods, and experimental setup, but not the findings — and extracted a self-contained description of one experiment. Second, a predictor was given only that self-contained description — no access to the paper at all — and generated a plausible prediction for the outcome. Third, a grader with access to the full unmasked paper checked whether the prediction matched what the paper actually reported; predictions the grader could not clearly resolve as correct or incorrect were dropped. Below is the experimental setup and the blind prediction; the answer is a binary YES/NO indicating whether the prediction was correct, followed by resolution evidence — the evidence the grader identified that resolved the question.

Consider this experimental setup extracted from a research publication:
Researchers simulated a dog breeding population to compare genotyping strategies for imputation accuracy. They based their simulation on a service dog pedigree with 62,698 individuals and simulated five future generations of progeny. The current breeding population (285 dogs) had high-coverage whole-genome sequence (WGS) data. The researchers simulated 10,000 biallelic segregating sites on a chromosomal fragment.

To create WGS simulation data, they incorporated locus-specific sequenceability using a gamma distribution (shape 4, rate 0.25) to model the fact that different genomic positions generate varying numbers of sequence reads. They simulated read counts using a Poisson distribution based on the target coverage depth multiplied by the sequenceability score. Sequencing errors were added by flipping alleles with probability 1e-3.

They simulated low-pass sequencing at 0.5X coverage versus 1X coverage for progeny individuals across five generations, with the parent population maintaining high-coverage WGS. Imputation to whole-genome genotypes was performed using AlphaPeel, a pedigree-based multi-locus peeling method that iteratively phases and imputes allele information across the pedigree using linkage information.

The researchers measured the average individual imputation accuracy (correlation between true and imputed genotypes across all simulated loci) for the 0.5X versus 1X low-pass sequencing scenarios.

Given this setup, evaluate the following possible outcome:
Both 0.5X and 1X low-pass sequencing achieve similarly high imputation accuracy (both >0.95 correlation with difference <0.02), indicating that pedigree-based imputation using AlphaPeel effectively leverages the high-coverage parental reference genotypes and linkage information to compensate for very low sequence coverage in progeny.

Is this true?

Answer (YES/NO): YES